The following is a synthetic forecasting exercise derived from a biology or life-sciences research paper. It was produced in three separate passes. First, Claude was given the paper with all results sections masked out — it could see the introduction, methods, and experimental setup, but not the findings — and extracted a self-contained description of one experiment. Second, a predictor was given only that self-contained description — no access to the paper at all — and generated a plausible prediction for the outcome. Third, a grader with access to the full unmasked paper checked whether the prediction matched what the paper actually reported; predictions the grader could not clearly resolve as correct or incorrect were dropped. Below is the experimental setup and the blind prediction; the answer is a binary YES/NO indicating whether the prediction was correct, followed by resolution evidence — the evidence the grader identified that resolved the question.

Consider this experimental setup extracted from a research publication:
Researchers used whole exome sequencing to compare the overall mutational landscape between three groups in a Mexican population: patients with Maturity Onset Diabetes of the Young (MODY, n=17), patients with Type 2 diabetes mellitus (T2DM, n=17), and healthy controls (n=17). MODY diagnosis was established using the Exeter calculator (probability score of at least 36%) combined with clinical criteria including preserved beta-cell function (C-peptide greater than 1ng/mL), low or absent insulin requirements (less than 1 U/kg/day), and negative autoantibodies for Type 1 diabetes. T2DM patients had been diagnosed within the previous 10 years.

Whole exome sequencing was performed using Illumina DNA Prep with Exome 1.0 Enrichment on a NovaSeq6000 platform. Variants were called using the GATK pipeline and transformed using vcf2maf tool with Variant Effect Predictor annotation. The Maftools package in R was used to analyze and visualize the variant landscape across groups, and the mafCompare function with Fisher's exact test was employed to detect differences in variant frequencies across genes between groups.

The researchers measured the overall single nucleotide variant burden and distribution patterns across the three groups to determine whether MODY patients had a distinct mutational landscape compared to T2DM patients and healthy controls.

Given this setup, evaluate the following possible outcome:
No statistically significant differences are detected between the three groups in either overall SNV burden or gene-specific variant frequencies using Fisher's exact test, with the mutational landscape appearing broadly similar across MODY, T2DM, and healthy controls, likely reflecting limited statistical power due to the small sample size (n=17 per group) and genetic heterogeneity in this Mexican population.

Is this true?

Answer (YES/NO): NO